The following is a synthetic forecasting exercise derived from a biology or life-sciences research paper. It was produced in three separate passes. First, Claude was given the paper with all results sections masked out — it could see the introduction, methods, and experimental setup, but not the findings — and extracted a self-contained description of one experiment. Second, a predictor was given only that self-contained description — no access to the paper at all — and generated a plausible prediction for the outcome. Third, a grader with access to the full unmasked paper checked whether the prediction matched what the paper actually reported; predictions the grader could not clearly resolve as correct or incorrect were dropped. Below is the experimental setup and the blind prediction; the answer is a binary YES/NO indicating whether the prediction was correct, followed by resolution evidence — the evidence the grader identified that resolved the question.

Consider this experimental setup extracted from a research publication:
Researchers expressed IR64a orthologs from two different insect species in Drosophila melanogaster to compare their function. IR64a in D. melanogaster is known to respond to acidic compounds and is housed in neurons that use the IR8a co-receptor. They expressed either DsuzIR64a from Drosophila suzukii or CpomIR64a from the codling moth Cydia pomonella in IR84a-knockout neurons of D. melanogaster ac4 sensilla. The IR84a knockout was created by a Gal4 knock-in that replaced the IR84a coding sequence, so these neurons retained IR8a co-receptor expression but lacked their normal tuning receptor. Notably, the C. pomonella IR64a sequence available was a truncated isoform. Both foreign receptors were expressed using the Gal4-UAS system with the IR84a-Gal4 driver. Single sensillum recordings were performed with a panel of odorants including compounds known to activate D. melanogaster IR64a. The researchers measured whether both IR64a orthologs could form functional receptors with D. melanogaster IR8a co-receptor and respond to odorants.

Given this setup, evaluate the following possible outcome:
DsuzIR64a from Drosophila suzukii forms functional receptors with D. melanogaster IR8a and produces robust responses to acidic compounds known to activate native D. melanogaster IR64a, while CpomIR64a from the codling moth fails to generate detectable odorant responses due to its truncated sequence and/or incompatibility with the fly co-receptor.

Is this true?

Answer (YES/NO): NO